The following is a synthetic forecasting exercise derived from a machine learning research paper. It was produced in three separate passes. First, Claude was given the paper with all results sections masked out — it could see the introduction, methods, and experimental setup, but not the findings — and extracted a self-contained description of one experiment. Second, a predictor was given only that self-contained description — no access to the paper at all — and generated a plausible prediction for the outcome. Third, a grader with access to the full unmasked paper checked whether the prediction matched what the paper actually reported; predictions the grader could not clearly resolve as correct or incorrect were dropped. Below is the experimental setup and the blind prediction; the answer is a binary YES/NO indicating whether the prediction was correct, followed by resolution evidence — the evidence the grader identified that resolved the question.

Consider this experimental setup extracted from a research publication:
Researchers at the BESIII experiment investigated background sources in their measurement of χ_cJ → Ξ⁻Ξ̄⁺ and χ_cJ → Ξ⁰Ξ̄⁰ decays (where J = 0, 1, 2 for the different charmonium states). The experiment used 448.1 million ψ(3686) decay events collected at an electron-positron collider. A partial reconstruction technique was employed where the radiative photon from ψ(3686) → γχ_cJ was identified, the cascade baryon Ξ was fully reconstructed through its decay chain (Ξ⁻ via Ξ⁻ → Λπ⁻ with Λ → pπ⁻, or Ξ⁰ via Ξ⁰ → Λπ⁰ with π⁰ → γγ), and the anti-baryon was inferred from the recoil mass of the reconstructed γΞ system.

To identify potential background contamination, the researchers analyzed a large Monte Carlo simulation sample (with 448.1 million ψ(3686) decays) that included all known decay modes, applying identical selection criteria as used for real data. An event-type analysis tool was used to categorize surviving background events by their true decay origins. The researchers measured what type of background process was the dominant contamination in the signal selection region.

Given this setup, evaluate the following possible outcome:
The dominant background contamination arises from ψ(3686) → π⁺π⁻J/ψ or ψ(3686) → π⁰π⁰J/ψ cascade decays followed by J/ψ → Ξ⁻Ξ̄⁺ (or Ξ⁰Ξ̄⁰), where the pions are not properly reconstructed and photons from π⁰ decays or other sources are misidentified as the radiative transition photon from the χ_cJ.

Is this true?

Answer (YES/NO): NO